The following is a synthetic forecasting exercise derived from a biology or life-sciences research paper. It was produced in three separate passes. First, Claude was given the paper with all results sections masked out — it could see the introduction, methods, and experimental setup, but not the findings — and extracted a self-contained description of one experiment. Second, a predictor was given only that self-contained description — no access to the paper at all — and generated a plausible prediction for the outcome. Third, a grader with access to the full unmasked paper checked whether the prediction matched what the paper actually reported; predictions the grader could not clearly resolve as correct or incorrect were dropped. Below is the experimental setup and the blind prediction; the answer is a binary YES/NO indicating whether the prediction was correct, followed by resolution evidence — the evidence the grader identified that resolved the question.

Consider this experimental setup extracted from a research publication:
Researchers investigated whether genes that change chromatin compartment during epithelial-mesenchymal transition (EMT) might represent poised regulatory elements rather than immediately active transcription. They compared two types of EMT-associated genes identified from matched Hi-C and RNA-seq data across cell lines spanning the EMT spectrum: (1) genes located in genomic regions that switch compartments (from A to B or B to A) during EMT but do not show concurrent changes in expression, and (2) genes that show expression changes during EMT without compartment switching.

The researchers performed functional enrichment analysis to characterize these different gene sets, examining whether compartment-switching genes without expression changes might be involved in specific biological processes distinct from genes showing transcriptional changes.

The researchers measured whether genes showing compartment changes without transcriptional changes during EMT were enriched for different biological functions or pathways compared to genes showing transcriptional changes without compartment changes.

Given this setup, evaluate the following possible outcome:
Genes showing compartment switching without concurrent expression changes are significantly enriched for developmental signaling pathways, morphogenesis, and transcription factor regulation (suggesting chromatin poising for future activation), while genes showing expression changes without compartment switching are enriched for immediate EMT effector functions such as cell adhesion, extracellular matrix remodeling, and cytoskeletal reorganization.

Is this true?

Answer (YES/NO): NO